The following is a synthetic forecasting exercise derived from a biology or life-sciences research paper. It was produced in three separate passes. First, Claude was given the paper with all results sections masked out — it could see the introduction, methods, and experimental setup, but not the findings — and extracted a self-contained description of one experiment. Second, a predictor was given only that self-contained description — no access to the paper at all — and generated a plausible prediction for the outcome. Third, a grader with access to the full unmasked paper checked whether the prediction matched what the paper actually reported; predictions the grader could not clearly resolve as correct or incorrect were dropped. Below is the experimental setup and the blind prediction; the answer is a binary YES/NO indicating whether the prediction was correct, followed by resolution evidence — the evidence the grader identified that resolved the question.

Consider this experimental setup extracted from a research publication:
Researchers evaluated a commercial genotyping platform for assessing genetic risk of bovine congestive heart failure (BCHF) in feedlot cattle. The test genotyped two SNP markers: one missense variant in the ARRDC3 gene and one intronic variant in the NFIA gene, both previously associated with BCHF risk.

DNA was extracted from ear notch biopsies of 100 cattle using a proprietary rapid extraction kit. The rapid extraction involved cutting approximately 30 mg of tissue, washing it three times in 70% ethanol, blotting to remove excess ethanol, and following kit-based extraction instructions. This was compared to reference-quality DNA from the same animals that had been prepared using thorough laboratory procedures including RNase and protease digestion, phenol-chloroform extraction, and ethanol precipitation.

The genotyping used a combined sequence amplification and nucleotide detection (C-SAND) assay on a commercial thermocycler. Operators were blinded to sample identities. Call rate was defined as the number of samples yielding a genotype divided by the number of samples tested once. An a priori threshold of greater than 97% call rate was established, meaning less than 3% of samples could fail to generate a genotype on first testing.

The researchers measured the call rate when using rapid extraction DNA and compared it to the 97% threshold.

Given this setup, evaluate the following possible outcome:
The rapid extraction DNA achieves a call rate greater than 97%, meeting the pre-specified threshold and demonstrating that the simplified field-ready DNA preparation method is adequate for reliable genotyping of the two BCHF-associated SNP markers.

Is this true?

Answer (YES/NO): NO